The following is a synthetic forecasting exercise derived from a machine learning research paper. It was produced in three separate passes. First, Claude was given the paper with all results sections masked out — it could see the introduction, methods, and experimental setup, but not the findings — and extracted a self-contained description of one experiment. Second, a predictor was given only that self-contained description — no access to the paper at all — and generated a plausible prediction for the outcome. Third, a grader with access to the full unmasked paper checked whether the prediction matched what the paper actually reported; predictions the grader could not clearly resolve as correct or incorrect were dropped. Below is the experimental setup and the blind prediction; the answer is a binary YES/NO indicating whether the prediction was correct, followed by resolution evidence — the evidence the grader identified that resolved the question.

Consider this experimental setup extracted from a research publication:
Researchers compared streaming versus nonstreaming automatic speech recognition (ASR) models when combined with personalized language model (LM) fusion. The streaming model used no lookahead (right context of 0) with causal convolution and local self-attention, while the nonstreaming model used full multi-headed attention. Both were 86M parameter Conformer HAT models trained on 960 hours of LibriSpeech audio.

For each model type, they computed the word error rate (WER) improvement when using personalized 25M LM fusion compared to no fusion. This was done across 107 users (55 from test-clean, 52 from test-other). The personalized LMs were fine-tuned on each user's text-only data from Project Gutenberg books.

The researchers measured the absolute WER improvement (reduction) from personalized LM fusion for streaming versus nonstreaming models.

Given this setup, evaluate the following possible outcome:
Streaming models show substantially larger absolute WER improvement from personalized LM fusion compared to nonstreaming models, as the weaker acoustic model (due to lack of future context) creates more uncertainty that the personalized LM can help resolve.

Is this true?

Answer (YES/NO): YES